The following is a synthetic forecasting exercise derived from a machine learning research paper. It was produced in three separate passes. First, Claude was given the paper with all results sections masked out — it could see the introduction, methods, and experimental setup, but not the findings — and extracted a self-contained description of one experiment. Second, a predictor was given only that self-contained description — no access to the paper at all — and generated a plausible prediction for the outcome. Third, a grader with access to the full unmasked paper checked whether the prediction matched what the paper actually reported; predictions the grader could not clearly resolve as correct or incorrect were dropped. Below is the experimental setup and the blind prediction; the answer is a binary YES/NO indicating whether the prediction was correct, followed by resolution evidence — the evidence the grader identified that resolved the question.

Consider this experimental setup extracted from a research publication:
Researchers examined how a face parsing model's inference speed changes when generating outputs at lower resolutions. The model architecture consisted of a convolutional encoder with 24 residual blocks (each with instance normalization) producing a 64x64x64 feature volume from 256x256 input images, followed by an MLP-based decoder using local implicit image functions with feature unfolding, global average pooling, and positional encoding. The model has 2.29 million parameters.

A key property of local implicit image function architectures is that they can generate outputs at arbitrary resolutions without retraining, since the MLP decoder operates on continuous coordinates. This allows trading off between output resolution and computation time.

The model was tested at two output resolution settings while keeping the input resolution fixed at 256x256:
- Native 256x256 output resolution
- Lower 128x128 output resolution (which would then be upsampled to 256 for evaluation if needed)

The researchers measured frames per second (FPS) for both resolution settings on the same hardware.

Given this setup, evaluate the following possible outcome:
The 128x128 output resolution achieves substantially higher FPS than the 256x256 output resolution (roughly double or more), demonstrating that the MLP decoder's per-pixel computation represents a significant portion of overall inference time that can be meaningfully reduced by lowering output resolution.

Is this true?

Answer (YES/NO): YES